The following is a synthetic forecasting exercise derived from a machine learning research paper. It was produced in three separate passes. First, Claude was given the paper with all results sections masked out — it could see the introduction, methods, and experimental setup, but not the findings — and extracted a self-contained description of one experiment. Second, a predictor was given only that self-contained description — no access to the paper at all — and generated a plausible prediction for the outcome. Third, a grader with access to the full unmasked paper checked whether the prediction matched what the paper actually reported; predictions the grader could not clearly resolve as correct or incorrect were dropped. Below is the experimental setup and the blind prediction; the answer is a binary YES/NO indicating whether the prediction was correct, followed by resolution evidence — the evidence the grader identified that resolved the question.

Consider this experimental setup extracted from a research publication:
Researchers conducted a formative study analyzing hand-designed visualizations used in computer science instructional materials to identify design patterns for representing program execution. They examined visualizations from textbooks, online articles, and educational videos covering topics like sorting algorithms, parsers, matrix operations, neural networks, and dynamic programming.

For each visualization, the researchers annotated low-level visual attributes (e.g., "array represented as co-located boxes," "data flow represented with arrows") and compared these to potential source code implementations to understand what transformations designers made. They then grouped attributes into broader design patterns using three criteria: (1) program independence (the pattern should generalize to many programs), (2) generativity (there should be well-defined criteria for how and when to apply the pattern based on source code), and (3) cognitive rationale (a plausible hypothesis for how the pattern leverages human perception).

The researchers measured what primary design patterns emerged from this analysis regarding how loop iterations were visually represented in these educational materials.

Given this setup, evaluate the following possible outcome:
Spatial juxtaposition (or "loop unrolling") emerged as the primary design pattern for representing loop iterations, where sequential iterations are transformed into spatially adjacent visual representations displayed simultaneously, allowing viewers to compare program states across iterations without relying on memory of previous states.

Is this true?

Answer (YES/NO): NO